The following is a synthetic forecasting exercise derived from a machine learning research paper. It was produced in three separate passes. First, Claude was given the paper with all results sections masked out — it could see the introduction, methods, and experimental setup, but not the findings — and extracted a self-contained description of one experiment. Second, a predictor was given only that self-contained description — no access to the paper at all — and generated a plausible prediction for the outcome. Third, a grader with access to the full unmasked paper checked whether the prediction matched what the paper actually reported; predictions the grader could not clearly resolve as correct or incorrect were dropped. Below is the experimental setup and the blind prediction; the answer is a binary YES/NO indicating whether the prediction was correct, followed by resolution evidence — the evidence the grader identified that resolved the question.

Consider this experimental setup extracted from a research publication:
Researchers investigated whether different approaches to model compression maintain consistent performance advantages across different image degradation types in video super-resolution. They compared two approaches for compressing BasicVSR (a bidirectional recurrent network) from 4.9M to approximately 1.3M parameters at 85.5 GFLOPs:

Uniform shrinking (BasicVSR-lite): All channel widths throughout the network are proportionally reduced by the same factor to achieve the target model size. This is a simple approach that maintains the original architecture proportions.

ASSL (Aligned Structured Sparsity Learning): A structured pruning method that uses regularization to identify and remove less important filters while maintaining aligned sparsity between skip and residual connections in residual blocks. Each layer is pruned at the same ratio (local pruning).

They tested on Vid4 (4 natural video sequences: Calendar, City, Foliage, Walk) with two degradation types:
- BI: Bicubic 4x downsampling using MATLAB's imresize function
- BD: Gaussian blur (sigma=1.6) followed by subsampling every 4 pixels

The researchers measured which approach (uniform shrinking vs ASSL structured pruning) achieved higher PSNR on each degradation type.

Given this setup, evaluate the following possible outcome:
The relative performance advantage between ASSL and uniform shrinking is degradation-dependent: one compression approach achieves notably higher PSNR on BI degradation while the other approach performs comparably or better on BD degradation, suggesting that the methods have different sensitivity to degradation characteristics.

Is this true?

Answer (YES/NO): NO